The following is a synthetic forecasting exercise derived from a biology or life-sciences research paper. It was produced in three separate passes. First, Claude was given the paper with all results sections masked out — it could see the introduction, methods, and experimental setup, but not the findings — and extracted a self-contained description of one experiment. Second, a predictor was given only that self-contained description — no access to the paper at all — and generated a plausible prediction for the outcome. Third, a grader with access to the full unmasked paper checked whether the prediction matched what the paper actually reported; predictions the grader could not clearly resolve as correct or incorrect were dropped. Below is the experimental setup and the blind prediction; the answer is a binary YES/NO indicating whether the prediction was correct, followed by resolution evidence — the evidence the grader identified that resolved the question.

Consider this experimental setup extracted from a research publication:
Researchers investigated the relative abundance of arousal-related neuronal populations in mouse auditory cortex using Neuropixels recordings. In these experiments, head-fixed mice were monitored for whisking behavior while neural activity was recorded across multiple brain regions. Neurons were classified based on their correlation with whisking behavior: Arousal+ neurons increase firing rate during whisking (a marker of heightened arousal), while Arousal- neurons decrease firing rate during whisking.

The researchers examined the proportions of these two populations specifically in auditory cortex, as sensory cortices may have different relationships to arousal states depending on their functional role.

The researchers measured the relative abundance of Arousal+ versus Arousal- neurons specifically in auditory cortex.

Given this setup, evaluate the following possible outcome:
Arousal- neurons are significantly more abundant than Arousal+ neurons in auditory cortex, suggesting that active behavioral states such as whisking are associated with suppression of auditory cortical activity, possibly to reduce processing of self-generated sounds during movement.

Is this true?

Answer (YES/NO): NO